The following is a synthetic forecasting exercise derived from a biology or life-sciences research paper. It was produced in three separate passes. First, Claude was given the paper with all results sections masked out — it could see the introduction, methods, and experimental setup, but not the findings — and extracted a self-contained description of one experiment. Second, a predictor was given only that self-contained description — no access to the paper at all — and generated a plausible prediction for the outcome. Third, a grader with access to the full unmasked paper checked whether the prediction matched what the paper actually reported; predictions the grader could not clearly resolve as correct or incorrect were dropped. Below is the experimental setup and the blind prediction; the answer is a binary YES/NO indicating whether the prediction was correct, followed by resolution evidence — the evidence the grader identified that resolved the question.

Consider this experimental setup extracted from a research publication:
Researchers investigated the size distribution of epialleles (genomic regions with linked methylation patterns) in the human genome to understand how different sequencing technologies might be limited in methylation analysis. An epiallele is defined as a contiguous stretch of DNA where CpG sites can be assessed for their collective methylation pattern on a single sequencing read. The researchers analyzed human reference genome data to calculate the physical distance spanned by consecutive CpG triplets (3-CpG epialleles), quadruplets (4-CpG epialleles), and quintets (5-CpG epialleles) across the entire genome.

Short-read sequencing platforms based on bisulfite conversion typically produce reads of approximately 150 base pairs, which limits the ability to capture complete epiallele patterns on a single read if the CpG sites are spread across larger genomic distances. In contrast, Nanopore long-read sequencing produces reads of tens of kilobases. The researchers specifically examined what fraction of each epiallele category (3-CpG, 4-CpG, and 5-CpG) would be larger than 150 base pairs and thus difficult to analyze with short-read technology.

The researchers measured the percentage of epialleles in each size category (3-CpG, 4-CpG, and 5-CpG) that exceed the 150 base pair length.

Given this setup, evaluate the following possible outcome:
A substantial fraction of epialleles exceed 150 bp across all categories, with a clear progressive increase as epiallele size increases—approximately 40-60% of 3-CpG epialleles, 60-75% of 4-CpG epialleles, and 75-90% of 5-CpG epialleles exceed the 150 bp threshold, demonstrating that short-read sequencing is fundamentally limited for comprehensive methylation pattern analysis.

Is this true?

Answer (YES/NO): NO